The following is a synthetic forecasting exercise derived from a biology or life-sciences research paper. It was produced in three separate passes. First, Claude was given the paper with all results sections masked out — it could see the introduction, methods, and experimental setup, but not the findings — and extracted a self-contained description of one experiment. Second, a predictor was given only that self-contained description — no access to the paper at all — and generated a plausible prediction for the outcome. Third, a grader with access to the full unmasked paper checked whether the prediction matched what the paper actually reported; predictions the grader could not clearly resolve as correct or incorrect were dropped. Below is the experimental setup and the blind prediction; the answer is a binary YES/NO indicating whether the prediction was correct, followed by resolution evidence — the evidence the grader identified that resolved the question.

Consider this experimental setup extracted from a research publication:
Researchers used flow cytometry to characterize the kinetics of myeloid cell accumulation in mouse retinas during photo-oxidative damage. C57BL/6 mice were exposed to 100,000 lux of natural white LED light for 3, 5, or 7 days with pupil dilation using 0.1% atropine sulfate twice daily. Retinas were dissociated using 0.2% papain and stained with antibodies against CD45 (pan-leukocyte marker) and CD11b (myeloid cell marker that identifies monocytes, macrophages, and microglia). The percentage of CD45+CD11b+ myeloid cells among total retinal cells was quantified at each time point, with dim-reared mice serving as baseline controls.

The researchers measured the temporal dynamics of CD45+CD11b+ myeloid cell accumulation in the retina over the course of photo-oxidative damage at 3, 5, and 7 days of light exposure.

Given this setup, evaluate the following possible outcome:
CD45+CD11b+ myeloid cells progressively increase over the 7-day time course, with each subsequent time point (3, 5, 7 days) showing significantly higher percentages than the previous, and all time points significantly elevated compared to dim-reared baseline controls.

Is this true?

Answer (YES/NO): NO